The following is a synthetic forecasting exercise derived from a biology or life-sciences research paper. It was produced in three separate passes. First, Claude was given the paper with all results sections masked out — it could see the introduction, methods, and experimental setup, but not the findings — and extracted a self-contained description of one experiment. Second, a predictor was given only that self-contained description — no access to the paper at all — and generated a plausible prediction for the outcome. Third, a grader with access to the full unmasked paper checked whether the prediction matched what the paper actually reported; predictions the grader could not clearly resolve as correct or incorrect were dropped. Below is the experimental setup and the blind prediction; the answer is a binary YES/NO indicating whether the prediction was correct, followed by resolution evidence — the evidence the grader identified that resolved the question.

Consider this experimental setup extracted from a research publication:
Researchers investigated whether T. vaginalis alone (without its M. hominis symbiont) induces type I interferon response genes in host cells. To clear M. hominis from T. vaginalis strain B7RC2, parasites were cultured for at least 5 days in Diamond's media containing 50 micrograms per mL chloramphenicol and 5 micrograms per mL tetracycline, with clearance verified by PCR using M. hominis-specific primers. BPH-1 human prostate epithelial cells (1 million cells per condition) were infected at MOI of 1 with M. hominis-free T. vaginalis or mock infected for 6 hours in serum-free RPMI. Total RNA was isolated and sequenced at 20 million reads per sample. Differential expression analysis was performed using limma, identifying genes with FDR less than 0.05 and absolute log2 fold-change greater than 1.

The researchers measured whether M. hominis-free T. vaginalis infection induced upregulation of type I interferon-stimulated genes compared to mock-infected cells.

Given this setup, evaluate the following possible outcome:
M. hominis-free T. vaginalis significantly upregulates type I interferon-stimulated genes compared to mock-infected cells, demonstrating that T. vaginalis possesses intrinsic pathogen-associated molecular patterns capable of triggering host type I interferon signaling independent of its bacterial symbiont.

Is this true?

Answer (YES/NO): NO